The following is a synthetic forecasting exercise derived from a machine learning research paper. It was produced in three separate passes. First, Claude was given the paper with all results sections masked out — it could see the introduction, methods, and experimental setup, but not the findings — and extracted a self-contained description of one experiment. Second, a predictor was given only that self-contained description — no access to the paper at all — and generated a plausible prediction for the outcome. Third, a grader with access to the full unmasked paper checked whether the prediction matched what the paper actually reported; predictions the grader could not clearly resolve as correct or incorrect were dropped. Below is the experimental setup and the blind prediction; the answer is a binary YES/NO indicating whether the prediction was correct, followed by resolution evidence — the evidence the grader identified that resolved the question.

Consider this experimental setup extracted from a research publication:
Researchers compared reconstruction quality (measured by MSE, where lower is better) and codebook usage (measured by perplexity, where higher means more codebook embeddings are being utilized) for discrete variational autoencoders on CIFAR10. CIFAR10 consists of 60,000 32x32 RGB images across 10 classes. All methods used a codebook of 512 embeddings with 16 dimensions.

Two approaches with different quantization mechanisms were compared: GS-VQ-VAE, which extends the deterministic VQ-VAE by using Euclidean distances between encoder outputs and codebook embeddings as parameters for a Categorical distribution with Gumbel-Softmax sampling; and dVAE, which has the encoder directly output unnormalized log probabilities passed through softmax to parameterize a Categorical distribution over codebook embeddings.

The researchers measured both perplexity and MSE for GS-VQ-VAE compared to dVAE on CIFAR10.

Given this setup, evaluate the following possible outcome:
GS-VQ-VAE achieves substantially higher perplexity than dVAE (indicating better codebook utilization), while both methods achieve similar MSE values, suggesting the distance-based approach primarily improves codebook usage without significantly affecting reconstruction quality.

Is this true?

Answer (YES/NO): NO